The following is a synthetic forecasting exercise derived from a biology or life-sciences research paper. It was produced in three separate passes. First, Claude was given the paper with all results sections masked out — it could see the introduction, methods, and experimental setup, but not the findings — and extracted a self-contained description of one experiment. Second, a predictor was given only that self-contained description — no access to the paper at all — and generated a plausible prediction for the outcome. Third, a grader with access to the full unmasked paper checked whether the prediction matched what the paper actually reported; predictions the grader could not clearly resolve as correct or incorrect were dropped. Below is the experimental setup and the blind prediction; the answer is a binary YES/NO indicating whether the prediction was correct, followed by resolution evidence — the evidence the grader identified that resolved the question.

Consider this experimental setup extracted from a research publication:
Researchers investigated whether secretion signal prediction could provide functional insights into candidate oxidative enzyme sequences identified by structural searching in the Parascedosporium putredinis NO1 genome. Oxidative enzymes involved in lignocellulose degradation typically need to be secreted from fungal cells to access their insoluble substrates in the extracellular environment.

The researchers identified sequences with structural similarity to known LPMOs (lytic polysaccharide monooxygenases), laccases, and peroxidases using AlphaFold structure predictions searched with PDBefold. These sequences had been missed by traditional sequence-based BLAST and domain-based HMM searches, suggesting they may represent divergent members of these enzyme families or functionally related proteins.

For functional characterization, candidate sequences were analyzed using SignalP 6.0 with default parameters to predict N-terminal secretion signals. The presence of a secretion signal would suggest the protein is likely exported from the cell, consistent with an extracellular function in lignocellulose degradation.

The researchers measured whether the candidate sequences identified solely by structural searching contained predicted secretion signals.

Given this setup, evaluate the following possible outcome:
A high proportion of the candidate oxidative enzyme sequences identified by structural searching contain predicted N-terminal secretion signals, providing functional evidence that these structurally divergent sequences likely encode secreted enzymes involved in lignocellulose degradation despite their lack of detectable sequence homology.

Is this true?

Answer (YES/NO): NO